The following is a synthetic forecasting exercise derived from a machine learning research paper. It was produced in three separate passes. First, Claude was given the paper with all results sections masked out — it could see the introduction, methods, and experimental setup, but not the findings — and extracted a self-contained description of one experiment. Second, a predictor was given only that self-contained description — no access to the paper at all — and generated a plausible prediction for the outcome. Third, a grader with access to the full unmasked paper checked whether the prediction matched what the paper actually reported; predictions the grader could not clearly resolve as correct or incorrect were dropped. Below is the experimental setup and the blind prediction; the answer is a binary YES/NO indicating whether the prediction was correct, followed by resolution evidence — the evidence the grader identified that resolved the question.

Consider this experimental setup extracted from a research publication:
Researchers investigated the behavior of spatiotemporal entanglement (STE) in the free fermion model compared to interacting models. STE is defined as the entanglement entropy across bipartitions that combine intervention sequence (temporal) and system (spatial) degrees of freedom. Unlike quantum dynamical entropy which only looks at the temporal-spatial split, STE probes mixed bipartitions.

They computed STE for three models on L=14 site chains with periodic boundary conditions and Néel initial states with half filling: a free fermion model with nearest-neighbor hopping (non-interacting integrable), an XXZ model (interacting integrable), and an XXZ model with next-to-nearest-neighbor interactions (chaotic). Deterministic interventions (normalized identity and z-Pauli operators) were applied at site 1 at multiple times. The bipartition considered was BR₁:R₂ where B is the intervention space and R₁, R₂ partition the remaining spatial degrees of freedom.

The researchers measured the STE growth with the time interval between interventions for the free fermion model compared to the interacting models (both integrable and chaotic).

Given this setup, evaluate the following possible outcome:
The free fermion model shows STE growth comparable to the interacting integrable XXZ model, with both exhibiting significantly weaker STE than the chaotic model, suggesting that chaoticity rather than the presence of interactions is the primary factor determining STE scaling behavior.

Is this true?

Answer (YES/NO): NO